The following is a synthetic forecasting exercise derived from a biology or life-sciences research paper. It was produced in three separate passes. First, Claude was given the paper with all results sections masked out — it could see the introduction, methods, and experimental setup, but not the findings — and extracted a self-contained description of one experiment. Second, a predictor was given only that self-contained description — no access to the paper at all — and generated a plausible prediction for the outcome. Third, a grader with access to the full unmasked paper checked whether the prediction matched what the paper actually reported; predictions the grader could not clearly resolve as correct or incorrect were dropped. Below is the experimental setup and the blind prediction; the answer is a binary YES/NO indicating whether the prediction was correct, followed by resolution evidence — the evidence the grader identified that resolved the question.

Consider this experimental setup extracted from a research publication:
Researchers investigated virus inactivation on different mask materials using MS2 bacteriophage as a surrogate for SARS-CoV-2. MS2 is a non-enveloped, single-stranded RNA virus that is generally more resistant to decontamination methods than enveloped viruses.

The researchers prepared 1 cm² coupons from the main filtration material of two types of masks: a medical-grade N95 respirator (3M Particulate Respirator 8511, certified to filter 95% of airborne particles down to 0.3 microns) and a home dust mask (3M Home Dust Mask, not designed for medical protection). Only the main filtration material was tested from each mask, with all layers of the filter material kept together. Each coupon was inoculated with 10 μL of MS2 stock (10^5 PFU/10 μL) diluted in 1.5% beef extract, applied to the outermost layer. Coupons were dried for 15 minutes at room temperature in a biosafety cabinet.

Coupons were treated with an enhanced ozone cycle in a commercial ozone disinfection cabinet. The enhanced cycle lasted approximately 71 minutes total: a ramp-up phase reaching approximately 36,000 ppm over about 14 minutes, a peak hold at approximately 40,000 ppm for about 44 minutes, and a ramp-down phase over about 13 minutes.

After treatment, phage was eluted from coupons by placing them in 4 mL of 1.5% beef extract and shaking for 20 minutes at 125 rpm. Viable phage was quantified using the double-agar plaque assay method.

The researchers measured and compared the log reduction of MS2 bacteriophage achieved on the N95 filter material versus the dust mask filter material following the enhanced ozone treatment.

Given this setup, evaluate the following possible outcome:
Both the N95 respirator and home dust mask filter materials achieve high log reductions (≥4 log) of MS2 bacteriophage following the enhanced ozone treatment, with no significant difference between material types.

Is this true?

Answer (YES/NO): NO